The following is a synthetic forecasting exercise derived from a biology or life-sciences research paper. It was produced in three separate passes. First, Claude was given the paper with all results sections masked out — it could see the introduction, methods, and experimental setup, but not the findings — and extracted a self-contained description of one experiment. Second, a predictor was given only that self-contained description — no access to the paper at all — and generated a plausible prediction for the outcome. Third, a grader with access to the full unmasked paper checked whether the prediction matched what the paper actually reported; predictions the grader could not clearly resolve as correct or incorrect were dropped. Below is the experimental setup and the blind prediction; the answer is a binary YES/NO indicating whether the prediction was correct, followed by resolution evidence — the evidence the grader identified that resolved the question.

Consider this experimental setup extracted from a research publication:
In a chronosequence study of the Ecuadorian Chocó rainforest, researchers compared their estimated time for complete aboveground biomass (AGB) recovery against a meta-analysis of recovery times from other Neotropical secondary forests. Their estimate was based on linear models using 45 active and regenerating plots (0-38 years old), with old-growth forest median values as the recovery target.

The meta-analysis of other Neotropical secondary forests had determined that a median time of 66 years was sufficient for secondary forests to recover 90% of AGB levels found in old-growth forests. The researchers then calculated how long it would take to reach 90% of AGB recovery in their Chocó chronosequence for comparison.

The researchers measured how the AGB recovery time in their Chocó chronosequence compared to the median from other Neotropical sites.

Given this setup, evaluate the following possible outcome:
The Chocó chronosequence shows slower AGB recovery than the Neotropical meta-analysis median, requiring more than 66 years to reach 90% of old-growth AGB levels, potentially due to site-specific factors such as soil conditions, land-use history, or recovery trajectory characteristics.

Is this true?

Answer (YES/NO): YES